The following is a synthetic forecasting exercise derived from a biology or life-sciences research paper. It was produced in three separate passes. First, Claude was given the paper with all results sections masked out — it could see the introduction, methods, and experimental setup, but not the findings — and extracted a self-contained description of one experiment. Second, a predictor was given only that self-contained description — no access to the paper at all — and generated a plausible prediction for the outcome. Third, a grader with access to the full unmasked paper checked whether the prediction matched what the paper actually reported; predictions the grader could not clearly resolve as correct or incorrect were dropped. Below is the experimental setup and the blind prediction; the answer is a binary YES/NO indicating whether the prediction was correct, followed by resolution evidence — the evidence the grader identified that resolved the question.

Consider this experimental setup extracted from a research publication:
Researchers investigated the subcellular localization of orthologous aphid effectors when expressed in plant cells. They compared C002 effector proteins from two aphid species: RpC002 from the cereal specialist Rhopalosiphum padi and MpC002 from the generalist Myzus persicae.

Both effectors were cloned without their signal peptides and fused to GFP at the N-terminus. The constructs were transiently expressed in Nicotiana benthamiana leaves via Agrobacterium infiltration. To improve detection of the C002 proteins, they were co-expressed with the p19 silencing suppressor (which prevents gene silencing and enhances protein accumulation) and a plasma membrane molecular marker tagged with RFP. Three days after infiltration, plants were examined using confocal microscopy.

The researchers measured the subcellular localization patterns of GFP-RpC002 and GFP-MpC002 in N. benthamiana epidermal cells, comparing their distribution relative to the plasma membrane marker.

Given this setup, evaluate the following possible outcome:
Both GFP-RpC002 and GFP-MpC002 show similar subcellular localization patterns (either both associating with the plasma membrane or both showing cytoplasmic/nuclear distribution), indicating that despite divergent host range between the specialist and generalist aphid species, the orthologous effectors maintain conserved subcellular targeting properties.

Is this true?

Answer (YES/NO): YES